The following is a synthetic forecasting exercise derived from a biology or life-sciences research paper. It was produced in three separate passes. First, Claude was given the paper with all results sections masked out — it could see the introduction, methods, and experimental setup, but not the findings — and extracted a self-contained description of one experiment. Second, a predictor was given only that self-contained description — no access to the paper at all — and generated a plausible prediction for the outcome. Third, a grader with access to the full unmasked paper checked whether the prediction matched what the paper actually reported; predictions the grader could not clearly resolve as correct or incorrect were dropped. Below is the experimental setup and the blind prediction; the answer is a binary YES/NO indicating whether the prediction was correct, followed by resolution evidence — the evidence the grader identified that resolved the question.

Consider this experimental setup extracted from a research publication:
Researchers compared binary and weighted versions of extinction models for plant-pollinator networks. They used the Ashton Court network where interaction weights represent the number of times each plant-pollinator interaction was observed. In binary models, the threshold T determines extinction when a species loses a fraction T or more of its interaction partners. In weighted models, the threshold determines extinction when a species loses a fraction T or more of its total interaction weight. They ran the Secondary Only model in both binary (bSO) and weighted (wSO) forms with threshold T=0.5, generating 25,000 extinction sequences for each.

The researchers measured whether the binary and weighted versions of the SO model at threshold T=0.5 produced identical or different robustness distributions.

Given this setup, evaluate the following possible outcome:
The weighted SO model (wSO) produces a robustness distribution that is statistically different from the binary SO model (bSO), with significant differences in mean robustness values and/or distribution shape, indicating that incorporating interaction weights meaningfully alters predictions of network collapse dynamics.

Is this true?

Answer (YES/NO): YES